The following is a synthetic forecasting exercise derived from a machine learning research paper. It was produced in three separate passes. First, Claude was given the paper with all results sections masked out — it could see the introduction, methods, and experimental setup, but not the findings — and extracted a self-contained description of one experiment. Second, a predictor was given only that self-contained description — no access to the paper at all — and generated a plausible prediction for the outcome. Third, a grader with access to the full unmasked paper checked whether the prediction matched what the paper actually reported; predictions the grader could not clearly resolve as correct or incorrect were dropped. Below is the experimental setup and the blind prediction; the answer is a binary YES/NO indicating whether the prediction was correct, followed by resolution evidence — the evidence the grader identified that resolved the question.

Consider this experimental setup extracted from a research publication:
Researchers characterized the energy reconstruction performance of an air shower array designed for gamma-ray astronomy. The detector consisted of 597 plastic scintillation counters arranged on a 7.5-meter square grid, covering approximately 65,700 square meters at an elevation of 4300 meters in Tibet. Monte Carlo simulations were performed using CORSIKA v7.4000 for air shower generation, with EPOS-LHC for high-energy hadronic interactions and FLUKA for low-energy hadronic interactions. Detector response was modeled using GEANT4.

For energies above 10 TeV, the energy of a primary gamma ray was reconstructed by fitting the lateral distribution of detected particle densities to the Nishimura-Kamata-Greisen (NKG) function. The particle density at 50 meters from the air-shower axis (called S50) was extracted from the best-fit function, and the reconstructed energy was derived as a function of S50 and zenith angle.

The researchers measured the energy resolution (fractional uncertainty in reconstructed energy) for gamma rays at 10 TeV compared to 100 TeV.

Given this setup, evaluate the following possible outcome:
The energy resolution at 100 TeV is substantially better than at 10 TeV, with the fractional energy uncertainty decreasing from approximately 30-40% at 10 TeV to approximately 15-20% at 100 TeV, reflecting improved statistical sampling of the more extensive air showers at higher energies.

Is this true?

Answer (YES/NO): YES